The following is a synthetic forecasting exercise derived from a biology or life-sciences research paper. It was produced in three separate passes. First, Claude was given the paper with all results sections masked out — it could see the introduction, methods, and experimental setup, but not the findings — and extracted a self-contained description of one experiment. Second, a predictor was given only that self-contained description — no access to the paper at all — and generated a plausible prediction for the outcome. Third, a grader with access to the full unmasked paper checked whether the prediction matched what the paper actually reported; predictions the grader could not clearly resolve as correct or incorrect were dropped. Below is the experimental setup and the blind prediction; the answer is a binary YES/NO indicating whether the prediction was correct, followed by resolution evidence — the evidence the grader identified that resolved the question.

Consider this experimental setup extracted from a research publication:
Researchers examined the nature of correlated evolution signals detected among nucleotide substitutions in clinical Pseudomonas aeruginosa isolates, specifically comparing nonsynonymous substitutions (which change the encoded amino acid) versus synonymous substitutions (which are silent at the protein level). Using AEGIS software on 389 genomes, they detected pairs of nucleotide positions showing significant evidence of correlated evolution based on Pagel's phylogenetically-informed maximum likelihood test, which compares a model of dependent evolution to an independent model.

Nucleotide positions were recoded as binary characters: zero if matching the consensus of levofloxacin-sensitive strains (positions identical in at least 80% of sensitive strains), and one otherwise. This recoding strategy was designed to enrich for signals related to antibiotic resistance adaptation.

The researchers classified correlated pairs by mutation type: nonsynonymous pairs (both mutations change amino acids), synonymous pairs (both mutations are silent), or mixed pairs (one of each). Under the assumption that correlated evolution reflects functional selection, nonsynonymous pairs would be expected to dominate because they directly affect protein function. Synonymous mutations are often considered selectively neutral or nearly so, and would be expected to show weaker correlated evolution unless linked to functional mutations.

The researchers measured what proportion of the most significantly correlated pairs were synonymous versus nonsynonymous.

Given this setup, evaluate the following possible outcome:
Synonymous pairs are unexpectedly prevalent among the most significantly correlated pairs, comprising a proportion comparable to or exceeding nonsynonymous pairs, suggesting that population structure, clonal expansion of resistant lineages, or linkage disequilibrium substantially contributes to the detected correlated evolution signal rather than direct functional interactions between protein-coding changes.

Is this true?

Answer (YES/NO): YES